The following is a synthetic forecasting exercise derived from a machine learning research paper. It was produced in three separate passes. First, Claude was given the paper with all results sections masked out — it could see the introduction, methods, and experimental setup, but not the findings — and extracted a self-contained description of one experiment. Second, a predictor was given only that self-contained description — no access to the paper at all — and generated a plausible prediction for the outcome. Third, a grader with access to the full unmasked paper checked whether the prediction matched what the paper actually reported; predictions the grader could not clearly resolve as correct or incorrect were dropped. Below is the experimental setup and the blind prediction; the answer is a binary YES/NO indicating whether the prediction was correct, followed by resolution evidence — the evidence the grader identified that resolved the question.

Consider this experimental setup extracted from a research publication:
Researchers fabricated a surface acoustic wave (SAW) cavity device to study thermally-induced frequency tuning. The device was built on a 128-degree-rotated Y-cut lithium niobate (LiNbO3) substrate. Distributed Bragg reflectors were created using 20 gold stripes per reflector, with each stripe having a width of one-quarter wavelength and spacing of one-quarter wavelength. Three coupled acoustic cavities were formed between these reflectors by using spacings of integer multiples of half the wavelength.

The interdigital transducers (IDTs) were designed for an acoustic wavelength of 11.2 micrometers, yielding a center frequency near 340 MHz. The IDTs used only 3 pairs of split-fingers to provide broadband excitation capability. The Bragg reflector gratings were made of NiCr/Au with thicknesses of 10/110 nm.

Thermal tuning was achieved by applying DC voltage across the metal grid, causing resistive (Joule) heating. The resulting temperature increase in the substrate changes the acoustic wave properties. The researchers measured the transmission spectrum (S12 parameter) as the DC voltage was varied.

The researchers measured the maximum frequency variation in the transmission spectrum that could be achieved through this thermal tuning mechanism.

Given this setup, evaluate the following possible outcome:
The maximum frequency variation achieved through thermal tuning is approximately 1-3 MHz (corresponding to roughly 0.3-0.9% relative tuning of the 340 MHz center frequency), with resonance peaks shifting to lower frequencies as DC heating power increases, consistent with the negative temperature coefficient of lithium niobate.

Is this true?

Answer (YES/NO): YES